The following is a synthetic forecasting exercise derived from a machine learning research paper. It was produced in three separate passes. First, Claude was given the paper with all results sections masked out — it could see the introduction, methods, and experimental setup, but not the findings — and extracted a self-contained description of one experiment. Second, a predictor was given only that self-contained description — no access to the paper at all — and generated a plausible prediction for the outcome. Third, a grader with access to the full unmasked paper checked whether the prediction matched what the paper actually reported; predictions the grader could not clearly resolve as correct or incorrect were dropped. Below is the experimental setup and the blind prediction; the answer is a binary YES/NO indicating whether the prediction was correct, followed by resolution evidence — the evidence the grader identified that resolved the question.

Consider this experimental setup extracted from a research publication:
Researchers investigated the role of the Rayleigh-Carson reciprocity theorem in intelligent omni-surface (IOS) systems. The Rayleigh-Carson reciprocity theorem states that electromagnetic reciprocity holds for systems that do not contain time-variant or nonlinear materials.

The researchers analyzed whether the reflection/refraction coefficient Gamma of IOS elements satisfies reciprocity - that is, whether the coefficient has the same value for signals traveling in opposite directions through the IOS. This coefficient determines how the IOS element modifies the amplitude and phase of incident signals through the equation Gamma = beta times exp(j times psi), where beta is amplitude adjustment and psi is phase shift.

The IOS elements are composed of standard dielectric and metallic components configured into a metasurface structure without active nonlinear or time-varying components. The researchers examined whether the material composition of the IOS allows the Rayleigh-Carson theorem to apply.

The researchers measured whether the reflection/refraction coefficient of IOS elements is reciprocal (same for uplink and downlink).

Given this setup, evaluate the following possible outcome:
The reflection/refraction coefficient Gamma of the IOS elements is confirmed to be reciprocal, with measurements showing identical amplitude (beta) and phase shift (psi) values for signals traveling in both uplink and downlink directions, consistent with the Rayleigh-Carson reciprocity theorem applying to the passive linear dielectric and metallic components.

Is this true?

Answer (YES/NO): NO